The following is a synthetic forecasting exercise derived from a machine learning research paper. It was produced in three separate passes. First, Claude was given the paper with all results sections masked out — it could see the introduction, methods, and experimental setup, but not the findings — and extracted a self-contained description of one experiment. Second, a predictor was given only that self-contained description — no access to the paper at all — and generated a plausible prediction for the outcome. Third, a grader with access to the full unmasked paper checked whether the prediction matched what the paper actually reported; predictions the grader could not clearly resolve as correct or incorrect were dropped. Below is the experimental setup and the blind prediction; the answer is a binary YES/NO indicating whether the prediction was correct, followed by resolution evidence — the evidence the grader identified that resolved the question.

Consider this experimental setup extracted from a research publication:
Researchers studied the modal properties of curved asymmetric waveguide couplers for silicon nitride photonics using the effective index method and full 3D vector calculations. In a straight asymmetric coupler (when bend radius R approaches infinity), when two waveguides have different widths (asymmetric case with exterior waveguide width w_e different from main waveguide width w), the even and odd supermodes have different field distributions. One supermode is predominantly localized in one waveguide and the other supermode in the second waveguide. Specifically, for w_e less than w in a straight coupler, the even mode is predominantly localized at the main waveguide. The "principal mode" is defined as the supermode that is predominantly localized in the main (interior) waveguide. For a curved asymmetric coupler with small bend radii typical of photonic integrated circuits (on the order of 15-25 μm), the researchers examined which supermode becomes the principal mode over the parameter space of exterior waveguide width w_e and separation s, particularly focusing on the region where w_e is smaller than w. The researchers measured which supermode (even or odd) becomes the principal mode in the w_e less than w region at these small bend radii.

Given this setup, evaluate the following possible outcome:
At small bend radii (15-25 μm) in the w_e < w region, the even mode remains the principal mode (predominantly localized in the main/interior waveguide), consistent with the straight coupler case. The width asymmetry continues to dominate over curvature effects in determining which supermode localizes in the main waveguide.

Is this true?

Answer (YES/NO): NO